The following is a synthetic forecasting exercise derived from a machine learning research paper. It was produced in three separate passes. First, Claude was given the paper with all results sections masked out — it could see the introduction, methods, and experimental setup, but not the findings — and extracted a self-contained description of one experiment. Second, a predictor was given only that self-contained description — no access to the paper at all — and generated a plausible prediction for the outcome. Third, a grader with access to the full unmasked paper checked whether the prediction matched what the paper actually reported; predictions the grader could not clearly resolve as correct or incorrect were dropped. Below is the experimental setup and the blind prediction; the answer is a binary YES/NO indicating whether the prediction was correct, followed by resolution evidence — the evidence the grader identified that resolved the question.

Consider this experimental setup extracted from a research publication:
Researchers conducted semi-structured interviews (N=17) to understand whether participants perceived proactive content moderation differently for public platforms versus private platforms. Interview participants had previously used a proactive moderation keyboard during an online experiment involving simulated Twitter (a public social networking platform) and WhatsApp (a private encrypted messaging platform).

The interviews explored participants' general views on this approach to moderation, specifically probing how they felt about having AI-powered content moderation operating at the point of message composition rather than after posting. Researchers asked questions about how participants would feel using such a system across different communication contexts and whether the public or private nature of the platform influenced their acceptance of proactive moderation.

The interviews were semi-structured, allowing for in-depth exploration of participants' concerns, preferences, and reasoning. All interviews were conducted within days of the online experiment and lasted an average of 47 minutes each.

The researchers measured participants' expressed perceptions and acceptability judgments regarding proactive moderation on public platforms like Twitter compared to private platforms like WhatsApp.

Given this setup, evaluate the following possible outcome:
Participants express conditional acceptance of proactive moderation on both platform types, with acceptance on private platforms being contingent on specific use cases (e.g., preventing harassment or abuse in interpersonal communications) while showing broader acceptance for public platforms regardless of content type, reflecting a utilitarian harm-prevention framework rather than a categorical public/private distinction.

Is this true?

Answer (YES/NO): NO